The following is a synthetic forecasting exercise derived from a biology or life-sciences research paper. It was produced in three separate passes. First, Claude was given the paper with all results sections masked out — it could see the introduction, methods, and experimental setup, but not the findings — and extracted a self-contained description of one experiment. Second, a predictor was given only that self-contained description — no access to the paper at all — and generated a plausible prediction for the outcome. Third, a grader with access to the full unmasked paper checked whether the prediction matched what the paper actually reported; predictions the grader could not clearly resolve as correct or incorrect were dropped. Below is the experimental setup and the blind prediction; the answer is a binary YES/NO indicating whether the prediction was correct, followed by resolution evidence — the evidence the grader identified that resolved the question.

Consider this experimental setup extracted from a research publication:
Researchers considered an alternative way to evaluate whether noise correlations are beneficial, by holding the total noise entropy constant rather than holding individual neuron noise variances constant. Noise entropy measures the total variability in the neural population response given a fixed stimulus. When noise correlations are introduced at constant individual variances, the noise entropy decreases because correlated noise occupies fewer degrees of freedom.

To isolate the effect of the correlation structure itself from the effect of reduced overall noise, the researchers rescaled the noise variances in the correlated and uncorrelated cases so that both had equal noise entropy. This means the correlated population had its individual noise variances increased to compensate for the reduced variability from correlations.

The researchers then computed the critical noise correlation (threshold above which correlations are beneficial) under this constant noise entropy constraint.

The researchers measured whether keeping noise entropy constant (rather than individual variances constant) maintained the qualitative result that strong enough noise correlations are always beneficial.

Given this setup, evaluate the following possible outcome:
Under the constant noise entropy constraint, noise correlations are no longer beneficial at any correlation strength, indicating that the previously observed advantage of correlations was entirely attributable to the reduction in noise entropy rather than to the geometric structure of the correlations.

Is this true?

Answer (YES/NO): NO